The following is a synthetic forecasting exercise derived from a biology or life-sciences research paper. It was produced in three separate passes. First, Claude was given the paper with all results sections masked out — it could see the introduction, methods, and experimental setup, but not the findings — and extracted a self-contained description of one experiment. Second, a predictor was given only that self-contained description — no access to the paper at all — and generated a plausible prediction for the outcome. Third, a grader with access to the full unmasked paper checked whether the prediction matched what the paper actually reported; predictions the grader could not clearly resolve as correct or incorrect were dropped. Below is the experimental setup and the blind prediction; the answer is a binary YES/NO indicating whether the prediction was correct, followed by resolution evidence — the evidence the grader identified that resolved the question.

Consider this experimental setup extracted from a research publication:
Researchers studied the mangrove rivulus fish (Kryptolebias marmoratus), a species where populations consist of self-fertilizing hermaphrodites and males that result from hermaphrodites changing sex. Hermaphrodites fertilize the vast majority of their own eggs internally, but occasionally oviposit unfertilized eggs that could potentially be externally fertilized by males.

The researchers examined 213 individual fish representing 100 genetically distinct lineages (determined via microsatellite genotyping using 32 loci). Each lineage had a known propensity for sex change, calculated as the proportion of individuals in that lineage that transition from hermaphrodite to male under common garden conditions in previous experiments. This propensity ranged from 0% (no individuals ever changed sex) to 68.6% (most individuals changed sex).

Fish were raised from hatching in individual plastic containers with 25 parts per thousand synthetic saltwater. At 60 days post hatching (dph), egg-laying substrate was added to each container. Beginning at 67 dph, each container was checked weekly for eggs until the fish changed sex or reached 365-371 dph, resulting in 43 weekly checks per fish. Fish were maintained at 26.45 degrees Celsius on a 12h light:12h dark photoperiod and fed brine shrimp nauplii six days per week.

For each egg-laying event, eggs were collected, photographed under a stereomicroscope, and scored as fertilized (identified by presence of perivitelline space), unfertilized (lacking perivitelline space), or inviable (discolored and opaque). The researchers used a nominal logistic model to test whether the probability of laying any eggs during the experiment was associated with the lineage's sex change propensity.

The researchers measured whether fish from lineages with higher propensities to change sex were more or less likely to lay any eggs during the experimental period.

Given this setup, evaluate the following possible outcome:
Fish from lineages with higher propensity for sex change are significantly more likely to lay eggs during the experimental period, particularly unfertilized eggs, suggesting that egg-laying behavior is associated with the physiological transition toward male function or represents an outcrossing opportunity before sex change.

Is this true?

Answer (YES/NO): NO